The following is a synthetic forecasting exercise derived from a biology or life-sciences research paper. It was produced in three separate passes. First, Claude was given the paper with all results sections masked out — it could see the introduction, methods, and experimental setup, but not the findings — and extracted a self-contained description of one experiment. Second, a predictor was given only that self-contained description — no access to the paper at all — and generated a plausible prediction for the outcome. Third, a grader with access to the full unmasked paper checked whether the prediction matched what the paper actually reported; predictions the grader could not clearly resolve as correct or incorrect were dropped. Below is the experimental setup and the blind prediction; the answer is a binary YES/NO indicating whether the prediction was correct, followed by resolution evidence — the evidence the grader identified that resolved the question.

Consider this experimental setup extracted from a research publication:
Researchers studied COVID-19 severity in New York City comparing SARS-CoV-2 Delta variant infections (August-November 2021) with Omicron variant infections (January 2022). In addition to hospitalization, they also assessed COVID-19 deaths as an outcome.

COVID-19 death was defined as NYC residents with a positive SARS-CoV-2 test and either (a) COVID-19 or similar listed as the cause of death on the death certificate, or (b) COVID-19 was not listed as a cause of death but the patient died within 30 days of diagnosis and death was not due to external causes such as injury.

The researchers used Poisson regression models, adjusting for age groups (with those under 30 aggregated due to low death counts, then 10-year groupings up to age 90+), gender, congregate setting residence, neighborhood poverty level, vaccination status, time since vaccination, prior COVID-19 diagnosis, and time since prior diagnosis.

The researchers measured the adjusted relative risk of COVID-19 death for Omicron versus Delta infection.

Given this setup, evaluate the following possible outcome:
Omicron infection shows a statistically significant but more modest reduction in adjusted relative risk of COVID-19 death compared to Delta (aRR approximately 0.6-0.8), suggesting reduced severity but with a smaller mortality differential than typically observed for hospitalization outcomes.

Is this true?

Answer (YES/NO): NO